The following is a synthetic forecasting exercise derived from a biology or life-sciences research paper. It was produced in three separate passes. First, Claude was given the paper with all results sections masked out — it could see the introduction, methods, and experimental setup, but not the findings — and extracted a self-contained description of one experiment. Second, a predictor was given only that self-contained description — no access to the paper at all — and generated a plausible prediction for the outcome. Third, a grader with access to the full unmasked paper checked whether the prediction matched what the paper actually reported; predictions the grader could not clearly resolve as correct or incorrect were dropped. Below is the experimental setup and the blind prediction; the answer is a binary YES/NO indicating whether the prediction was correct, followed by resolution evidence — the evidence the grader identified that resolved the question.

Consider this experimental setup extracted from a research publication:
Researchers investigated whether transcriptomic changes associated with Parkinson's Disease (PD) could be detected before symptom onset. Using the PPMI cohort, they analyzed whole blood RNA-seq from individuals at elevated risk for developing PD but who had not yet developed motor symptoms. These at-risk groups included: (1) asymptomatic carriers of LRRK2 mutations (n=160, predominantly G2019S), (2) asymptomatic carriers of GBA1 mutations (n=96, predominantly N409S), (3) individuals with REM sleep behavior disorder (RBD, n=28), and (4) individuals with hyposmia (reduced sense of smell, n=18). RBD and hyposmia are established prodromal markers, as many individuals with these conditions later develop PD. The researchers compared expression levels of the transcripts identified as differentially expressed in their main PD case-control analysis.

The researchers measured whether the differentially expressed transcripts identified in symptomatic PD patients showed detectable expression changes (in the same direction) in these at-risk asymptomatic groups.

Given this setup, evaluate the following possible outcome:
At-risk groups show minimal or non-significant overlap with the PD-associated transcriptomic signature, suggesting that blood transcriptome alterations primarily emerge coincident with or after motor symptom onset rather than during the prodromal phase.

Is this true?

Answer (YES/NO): NO